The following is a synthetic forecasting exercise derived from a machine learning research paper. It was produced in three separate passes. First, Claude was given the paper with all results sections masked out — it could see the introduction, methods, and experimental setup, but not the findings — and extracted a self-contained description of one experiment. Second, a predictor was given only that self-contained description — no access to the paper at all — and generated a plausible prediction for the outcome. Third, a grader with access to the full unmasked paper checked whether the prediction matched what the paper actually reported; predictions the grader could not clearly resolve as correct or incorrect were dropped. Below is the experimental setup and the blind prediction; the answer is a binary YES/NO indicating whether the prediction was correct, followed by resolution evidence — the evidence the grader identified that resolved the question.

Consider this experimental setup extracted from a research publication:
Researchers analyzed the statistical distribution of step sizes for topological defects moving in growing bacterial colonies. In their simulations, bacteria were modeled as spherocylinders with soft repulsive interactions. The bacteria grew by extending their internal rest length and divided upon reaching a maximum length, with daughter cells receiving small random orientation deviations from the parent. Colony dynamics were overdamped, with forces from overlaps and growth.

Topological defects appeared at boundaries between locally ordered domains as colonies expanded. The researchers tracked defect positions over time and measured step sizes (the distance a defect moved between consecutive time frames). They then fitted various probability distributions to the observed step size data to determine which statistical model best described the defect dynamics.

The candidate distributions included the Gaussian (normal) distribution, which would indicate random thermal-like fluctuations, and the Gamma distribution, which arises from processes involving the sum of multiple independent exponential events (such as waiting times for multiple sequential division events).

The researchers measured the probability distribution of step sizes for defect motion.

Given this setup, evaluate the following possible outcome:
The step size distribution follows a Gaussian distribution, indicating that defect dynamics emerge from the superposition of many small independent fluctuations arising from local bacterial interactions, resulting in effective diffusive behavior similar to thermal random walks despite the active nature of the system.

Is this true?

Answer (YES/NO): NO